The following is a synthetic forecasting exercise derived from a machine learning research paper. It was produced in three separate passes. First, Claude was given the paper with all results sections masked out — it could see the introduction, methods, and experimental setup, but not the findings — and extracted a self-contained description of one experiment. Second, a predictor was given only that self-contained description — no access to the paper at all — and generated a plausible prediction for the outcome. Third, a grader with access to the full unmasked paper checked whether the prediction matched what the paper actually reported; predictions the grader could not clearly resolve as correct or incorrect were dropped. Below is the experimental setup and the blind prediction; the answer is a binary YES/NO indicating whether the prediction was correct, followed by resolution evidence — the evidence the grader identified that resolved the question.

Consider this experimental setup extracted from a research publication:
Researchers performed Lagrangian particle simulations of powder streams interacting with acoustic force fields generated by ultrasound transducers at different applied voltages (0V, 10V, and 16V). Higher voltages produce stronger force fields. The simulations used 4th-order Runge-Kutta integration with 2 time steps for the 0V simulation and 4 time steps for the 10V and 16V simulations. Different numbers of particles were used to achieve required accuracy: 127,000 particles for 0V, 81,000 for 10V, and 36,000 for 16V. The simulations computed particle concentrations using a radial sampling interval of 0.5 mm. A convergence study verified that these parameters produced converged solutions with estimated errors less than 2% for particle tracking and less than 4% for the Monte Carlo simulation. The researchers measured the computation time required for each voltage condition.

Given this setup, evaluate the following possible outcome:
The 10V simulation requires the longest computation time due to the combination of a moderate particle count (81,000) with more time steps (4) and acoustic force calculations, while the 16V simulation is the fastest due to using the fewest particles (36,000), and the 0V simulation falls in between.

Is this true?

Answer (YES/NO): YES